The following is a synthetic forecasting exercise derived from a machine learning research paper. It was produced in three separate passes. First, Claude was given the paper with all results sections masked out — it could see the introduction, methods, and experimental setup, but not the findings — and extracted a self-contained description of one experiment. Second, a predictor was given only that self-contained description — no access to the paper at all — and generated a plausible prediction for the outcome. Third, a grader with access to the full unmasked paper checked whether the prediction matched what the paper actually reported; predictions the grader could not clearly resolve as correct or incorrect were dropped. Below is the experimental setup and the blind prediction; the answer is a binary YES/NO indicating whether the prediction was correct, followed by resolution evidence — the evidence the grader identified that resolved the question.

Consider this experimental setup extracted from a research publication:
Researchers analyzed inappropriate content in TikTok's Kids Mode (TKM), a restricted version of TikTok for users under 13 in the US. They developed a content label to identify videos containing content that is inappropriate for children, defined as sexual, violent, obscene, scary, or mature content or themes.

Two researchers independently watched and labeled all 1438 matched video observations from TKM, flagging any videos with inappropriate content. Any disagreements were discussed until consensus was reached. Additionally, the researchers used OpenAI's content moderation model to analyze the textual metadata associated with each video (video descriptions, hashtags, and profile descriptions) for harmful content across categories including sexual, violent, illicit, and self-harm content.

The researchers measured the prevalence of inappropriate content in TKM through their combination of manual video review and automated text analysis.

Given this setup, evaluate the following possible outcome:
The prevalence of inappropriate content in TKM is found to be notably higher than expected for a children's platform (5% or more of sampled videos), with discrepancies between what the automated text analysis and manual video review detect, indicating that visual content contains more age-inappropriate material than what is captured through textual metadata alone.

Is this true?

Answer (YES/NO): NO